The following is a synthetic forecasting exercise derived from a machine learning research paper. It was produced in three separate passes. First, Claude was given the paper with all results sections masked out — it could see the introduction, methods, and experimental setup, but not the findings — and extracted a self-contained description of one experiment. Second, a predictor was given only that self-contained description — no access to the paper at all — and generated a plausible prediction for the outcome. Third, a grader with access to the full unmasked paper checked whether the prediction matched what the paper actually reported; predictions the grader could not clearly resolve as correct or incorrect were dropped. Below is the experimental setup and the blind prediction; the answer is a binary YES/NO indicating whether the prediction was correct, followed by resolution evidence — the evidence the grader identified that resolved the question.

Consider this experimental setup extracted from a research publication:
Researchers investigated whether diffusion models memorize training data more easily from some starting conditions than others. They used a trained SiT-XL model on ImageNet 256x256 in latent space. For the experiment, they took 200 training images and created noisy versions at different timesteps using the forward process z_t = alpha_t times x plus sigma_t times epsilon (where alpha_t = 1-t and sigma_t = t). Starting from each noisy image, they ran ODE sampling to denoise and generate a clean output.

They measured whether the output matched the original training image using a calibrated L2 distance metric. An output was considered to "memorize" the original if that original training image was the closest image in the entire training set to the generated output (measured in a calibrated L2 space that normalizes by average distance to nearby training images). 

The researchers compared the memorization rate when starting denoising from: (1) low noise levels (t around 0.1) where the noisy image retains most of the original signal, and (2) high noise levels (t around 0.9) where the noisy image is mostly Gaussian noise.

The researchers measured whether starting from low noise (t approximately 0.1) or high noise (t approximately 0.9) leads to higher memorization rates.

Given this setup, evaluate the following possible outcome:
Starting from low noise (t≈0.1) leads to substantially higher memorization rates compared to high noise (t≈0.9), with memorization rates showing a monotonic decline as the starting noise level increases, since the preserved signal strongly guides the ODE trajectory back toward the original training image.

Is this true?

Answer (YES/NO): NO